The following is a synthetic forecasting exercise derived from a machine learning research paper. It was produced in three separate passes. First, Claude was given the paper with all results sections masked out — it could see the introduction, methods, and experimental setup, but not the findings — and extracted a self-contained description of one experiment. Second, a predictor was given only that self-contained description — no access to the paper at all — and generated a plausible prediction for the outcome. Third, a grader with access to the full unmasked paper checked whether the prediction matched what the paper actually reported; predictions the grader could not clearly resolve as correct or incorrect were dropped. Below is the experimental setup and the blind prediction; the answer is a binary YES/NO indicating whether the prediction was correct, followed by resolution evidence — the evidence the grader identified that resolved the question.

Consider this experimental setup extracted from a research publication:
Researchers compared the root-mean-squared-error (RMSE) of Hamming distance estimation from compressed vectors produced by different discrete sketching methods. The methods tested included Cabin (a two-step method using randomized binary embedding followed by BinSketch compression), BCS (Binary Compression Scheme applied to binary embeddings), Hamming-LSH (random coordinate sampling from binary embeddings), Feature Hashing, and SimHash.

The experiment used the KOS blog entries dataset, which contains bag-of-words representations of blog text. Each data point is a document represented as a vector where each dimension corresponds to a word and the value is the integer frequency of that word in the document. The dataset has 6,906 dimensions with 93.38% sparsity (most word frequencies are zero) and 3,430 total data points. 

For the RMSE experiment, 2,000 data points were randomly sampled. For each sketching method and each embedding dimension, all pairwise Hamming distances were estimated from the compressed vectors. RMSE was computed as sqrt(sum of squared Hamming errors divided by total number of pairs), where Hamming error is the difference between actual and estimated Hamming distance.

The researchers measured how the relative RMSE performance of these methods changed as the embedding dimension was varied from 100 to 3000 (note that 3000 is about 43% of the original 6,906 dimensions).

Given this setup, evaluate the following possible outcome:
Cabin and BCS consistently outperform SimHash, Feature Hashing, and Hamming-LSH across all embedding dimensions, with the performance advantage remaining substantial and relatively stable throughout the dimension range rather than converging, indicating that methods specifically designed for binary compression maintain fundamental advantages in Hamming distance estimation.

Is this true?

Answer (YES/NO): NO